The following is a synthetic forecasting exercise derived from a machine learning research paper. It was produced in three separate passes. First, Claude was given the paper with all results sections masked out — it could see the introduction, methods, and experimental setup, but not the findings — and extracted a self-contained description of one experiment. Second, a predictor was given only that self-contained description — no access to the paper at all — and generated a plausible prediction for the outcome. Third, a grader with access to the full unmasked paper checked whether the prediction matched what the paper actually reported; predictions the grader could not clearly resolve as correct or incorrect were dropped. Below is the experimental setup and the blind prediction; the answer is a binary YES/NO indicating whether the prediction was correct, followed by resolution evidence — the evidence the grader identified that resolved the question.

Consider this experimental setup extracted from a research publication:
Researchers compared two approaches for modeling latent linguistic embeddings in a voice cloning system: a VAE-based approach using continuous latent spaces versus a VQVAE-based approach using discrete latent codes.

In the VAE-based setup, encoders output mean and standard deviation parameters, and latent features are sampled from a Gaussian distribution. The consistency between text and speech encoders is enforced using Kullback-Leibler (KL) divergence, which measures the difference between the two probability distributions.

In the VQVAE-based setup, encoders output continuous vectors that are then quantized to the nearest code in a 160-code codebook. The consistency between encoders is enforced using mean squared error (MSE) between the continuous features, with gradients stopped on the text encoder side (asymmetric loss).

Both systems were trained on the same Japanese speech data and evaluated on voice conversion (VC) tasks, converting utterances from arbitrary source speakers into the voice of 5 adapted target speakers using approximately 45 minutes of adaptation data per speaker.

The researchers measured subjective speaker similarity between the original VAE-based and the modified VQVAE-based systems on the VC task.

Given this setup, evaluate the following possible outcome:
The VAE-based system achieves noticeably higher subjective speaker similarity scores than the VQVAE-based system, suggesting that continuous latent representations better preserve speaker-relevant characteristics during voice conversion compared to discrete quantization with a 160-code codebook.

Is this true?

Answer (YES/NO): NO